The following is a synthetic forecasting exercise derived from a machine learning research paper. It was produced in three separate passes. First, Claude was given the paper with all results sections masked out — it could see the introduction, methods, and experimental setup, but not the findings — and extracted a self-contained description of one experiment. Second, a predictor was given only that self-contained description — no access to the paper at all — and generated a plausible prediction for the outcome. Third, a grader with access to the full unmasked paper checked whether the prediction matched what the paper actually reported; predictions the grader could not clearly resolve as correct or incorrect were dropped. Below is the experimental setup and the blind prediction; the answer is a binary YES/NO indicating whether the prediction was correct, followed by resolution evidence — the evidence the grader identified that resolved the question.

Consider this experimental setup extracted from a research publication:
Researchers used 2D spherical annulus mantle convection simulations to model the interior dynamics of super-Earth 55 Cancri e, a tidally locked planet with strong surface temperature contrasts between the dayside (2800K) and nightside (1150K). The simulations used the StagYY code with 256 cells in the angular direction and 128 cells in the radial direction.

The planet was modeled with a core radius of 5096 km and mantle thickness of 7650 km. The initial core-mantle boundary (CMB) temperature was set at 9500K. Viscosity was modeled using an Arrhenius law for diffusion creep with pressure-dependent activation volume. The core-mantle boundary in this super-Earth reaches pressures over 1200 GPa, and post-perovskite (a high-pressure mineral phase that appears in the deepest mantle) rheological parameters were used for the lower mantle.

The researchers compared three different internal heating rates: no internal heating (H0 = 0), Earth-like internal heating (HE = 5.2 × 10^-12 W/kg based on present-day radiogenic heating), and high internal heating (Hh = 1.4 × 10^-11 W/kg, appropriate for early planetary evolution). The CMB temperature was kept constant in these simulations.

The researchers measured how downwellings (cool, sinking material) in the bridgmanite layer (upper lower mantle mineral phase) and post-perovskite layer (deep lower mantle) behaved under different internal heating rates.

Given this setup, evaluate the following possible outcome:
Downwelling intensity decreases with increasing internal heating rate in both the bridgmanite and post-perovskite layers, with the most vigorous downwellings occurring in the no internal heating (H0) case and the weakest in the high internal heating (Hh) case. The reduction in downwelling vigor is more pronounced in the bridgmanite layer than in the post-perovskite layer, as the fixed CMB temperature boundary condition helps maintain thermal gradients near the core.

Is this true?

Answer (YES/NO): NO